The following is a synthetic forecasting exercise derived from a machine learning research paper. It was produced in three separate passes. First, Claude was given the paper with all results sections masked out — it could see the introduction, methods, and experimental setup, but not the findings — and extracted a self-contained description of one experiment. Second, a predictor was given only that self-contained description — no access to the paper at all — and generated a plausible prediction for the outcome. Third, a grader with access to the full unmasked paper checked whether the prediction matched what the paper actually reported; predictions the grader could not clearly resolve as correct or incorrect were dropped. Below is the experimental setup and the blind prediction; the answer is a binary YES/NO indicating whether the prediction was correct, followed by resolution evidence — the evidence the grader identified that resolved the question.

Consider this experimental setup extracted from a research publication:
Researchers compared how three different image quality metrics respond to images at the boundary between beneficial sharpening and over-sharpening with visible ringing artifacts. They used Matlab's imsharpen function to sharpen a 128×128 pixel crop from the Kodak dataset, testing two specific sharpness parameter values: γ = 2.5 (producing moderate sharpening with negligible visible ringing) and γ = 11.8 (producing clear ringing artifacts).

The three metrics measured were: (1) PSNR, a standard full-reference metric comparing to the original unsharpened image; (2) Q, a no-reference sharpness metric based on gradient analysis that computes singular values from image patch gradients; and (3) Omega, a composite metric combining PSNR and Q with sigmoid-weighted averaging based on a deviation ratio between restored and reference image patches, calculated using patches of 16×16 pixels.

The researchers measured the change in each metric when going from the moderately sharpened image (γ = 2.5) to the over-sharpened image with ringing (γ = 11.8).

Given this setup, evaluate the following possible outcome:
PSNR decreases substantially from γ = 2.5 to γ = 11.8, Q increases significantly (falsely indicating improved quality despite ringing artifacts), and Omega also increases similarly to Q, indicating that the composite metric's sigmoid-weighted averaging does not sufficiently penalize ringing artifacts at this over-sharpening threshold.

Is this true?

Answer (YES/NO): NO